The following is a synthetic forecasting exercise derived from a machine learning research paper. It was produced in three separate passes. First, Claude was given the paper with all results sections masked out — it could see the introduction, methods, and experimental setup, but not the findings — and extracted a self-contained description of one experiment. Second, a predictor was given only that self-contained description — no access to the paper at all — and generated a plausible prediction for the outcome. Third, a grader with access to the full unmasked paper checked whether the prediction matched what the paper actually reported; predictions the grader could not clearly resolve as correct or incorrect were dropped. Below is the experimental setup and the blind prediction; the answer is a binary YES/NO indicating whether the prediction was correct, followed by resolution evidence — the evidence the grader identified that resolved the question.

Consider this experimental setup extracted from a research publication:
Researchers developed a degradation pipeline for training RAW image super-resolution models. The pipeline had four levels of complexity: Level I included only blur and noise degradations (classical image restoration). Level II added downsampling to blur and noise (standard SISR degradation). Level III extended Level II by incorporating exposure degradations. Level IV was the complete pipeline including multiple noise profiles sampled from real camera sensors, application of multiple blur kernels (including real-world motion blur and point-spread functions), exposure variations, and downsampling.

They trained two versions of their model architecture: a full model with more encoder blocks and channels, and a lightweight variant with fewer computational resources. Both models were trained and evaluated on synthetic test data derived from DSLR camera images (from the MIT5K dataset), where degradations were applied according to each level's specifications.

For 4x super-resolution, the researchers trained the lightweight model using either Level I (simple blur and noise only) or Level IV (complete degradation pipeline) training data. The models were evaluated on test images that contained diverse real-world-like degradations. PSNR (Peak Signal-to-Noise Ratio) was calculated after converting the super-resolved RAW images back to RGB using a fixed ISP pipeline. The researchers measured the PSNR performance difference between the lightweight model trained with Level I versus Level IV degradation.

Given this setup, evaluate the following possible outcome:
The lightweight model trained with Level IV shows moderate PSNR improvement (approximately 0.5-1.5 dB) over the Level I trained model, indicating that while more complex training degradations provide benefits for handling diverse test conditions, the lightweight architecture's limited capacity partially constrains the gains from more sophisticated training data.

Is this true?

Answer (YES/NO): NO